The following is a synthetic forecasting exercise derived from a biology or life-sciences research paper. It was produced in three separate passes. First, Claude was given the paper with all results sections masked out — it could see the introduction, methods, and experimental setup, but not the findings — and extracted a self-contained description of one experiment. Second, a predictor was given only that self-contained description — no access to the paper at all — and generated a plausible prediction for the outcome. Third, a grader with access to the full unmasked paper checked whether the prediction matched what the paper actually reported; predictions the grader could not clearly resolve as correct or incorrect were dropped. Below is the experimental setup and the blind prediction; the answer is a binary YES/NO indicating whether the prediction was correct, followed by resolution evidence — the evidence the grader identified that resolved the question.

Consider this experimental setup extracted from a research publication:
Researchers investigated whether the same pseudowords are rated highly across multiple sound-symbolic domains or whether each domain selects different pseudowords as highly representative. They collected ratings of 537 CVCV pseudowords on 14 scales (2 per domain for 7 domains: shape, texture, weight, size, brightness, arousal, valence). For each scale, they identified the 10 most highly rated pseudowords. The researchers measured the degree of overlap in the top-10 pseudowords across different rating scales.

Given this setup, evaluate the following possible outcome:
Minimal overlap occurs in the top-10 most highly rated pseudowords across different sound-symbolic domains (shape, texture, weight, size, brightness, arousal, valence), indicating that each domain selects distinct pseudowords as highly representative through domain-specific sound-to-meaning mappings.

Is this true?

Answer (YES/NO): YES